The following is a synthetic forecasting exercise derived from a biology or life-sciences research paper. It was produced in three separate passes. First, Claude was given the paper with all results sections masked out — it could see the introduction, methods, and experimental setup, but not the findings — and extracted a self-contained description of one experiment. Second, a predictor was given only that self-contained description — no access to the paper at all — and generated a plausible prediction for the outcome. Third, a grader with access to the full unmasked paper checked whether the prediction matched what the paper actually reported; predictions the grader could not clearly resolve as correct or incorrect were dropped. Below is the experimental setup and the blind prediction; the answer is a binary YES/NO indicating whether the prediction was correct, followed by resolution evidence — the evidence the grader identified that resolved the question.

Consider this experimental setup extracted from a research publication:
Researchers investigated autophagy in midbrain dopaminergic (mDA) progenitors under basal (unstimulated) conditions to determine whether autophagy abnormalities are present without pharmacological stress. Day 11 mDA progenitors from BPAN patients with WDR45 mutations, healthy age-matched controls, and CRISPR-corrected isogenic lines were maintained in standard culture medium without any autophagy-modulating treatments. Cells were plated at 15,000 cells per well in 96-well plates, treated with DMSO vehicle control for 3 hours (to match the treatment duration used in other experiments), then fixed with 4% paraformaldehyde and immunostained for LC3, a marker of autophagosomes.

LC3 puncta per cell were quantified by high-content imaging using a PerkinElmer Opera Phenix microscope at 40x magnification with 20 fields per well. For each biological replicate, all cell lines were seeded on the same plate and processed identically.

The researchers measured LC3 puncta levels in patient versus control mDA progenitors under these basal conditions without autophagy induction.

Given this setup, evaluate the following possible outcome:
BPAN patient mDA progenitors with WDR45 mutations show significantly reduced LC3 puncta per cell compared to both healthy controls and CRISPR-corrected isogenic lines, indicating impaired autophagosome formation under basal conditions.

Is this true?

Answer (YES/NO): YES